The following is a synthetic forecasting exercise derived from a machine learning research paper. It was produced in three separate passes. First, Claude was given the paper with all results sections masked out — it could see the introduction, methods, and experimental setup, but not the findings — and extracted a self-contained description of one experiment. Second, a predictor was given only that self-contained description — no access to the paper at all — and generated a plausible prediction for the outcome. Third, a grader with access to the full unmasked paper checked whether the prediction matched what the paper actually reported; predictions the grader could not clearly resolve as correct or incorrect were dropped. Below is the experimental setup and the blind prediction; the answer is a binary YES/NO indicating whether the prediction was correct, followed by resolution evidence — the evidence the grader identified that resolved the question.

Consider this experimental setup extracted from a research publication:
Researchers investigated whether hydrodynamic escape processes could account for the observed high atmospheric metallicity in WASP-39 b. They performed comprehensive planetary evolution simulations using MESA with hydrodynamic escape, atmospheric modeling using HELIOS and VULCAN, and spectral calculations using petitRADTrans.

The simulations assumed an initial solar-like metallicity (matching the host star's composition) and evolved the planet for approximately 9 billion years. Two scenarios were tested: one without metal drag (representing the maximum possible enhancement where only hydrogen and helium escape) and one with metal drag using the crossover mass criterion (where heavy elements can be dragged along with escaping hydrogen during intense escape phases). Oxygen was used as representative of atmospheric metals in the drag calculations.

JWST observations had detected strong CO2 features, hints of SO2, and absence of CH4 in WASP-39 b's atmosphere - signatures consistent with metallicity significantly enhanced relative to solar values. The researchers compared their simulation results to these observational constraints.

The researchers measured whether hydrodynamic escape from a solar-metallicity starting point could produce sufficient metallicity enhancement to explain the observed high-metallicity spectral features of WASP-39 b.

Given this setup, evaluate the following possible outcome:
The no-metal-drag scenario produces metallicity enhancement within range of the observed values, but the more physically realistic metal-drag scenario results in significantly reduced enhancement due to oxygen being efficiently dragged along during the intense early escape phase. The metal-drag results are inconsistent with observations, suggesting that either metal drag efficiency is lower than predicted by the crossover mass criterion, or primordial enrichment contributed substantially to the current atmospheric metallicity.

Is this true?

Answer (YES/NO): NO